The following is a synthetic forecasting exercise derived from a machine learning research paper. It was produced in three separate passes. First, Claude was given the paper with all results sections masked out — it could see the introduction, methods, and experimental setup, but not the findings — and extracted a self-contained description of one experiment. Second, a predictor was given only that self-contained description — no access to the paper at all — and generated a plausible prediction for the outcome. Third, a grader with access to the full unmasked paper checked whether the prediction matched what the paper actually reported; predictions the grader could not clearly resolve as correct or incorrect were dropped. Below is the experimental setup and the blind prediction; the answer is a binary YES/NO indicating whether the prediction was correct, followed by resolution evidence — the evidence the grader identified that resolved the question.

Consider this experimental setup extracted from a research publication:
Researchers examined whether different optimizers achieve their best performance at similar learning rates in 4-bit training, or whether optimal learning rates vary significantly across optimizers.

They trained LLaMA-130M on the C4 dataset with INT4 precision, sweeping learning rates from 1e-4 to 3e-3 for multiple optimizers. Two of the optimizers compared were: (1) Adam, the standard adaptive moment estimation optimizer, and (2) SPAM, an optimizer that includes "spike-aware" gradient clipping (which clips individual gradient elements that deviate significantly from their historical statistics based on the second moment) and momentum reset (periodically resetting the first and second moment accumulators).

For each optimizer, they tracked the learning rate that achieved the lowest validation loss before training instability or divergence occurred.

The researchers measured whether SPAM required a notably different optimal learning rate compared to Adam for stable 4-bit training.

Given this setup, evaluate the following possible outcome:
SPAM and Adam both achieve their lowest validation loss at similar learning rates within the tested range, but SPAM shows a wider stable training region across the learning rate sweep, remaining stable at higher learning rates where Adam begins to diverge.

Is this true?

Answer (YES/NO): NO